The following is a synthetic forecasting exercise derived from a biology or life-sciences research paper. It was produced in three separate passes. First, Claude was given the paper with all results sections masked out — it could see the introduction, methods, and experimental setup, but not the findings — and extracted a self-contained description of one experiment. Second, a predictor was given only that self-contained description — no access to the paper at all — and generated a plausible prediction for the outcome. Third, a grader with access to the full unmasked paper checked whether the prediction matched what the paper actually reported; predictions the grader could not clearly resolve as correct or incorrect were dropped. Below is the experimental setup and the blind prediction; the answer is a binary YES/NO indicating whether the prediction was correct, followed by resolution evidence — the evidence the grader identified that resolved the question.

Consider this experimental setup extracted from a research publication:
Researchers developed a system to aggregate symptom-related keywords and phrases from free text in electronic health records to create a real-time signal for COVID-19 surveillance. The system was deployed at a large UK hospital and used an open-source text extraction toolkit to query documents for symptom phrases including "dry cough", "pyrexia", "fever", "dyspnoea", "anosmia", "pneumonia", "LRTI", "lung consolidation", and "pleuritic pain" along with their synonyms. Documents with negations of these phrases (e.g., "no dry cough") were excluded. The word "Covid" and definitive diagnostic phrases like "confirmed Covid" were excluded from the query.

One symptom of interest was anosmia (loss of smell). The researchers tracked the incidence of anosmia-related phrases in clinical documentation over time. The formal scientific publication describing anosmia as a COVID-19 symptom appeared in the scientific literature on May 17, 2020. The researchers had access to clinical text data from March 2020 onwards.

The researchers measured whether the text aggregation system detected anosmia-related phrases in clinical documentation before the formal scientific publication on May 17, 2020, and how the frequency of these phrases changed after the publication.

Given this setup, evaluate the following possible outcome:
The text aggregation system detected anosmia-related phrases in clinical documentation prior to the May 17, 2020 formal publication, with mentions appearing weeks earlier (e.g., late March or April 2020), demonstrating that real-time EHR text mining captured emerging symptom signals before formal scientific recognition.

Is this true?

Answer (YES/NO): YES